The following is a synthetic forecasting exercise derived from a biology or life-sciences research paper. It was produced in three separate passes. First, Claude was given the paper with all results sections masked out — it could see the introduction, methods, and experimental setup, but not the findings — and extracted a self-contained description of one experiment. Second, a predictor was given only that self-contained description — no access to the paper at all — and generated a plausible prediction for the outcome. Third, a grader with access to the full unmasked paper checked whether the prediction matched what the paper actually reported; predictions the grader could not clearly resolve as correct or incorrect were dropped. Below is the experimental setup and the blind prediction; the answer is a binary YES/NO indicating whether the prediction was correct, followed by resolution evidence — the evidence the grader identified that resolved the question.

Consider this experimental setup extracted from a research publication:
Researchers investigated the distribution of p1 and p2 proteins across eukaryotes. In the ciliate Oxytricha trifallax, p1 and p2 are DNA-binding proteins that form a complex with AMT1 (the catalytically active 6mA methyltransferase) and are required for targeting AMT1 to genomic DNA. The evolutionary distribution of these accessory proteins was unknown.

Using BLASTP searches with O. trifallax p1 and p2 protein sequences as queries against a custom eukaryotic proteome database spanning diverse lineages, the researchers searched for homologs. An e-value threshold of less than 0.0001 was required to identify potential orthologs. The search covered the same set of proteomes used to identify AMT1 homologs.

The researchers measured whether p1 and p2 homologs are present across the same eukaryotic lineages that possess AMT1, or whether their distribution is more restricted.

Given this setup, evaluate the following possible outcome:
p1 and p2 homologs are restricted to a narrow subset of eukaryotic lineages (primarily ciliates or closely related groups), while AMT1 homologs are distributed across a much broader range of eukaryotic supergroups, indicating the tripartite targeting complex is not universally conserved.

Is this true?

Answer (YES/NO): NO